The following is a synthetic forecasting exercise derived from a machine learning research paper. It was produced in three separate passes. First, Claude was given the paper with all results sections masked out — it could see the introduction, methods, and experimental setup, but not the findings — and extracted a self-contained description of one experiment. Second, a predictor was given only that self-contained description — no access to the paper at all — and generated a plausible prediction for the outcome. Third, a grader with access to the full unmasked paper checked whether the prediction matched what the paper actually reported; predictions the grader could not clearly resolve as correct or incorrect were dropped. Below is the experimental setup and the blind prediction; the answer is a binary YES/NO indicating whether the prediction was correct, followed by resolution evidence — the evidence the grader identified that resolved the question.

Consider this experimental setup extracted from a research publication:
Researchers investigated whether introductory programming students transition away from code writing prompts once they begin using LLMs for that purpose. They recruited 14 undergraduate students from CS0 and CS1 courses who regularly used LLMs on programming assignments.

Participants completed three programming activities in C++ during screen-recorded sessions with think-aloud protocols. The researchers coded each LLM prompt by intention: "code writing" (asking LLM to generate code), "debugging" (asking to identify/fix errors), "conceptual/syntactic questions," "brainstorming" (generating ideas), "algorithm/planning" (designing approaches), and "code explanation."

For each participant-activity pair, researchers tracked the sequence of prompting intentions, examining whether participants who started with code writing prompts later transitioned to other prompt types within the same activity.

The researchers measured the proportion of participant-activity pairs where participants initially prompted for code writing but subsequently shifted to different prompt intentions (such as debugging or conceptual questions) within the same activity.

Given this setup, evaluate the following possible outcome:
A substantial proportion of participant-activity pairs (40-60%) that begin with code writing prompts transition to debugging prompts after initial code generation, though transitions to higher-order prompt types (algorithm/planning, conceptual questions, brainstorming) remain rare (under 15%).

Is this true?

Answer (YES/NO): NO